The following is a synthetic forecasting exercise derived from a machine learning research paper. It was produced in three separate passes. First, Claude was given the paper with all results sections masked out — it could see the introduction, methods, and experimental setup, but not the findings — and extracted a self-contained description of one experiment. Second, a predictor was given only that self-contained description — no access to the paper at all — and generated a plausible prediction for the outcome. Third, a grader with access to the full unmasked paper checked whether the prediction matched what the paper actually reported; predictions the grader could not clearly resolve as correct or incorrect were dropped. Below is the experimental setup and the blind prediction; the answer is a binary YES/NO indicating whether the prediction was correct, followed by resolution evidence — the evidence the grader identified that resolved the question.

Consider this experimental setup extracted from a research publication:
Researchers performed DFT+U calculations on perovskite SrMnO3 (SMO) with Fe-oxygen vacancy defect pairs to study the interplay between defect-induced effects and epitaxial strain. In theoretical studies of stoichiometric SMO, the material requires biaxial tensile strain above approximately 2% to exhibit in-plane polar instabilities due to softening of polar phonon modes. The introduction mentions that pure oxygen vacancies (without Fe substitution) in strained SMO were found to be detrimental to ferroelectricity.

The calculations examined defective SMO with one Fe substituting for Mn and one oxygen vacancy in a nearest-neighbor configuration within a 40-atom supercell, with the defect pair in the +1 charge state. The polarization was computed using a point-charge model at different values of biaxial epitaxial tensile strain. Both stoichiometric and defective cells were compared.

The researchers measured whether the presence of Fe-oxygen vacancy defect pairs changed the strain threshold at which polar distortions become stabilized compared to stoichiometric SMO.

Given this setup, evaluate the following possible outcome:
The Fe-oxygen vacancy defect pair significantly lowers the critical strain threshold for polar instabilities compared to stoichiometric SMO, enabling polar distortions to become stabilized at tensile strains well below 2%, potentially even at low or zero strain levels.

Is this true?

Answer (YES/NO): YES